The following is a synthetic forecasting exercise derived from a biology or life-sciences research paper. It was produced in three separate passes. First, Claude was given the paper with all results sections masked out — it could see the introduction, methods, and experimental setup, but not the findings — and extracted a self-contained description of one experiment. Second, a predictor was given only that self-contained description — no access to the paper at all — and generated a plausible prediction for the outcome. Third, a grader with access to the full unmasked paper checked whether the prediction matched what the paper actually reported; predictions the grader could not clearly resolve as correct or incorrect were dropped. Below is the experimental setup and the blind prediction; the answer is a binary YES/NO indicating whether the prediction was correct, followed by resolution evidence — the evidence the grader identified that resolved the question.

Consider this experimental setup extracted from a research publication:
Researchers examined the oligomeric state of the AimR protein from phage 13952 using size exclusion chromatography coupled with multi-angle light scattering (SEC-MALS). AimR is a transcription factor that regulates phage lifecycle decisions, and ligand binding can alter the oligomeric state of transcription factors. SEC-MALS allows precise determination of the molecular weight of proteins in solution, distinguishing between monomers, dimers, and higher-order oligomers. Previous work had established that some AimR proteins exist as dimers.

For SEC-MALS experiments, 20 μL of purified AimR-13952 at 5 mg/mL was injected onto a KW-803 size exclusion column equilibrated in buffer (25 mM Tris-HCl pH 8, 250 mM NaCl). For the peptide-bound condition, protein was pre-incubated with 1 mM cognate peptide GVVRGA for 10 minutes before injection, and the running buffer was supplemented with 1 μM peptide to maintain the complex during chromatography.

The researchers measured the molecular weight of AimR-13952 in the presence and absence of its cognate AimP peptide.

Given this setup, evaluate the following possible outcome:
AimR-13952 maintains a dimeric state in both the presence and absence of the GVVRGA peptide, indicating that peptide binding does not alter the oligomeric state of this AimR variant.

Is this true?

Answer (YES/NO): YES